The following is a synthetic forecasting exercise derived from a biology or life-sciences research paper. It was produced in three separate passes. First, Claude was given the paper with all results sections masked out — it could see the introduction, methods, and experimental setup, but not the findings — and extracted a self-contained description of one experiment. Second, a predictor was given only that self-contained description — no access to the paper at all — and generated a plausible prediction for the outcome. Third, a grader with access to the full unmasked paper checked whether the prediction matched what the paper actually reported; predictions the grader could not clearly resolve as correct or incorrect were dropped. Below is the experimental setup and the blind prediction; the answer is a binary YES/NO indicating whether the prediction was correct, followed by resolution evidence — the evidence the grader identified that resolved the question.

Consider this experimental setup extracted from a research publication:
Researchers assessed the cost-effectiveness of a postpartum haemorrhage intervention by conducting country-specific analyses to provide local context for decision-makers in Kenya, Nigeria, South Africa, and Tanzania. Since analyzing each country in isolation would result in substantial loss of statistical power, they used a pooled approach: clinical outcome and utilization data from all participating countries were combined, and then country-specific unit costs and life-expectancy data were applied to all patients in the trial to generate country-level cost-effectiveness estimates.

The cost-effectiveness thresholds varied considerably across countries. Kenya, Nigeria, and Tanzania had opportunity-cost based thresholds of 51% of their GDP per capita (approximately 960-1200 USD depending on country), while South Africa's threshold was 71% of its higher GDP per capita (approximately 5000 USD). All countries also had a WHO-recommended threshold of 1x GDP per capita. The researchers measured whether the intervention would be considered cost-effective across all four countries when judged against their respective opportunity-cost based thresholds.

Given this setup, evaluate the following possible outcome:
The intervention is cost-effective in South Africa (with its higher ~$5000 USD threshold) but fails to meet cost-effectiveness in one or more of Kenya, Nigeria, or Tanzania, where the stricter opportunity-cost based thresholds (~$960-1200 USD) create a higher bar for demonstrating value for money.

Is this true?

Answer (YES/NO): NO